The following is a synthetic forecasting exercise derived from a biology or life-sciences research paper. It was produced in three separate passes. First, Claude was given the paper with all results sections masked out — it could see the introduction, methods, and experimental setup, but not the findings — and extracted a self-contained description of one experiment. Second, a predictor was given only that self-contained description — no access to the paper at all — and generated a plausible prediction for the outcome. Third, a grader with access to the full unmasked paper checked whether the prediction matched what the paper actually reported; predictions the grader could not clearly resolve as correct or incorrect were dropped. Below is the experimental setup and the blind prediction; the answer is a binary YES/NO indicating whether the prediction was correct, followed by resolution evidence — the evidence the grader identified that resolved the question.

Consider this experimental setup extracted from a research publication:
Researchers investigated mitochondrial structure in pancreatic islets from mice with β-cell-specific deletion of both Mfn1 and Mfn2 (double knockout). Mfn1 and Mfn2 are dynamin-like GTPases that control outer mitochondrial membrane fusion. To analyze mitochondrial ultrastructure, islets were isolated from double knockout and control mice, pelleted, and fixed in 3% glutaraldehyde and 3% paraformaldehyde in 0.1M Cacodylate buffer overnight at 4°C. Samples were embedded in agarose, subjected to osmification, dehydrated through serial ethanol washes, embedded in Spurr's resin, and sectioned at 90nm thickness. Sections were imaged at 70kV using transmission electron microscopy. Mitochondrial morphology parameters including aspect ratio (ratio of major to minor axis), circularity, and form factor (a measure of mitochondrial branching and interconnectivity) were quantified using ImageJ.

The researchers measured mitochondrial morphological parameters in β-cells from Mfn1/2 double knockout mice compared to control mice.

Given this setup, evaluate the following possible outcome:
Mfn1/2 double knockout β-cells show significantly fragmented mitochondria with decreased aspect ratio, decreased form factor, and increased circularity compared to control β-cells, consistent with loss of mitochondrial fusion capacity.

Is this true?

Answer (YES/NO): YES